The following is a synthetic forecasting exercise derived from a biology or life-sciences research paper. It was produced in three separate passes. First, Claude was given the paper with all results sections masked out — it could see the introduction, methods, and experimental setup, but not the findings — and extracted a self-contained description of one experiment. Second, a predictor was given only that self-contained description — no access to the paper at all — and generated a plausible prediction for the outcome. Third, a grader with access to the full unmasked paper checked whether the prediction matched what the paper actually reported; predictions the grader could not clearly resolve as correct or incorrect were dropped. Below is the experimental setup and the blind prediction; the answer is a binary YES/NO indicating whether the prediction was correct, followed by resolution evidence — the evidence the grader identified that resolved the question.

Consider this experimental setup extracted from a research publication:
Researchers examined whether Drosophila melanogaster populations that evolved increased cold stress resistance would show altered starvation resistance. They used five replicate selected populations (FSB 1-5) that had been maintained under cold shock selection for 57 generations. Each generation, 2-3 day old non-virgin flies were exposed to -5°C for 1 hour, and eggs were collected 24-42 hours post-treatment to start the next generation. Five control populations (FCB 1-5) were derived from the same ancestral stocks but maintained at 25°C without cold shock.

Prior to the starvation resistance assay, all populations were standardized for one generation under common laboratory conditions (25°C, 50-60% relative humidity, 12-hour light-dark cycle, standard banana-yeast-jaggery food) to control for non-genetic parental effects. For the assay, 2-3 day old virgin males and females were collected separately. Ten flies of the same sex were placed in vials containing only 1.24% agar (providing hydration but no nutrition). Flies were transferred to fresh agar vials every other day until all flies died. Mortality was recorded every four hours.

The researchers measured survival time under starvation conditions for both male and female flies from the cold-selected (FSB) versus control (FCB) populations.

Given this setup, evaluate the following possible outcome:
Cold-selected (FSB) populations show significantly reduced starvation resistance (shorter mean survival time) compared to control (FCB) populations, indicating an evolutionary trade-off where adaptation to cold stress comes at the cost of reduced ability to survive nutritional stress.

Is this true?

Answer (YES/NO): YES